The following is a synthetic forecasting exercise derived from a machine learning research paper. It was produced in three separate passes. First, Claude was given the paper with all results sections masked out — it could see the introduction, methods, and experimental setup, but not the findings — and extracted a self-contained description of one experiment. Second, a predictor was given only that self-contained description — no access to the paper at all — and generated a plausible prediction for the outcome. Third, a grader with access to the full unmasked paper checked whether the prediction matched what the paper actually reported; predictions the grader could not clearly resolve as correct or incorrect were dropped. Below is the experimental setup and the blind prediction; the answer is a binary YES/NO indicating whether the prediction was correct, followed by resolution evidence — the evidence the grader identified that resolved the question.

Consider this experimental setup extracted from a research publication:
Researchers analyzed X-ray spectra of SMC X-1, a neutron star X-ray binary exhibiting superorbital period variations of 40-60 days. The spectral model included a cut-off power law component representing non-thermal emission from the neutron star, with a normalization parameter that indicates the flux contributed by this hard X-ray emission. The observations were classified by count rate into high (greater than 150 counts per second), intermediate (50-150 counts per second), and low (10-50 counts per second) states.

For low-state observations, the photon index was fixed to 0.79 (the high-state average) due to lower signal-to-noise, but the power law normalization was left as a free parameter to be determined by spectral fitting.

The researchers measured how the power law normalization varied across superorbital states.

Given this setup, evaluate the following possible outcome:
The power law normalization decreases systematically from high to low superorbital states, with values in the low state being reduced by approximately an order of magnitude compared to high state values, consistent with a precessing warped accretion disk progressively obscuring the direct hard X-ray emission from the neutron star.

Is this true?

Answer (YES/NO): YES